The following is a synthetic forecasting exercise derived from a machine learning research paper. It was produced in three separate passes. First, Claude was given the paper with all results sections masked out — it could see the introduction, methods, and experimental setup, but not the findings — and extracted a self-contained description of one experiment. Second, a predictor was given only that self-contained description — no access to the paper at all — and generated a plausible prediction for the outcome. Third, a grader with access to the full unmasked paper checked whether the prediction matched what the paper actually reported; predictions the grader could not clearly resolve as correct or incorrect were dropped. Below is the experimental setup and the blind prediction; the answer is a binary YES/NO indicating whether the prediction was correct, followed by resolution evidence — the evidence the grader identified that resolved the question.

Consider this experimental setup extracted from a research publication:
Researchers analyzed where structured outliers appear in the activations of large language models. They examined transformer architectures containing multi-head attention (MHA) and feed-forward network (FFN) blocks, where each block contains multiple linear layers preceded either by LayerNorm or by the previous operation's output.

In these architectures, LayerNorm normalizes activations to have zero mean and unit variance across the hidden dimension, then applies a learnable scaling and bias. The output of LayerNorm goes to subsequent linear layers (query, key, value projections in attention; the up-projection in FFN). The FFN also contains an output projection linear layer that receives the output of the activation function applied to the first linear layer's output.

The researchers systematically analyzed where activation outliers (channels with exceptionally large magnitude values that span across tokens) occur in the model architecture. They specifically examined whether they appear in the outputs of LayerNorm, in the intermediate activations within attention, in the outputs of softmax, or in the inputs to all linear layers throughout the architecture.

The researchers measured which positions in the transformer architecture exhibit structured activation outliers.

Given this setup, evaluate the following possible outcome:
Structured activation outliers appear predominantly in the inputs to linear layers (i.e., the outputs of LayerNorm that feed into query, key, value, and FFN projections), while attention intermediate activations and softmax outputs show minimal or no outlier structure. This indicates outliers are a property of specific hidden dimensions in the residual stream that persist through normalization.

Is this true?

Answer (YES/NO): YES